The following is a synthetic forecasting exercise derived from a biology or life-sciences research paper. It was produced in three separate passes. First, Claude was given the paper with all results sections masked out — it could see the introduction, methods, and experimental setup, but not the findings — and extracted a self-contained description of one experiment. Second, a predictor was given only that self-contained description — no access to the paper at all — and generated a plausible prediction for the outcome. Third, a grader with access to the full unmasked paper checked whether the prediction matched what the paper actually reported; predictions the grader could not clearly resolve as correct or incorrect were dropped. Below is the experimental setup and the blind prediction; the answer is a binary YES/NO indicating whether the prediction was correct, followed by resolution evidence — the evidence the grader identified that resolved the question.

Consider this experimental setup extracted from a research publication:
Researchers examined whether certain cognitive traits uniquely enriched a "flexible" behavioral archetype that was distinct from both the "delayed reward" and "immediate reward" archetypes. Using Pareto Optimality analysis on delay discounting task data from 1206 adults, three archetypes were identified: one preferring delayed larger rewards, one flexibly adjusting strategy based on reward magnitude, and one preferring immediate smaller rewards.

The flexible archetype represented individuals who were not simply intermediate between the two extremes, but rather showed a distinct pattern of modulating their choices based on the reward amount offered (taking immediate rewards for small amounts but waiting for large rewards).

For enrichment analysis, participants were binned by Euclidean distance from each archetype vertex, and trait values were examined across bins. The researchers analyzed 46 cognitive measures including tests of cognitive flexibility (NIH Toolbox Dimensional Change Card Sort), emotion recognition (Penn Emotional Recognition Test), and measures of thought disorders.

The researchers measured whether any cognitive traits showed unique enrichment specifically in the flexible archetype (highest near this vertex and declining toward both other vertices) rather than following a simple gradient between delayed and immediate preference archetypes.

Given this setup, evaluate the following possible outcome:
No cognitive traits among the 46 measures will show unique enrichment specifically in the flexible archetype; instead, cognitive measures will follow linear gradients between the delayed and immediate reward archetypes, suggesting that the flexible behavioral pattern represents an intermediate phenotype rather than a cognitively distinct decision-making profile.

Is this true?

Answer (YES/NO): NO